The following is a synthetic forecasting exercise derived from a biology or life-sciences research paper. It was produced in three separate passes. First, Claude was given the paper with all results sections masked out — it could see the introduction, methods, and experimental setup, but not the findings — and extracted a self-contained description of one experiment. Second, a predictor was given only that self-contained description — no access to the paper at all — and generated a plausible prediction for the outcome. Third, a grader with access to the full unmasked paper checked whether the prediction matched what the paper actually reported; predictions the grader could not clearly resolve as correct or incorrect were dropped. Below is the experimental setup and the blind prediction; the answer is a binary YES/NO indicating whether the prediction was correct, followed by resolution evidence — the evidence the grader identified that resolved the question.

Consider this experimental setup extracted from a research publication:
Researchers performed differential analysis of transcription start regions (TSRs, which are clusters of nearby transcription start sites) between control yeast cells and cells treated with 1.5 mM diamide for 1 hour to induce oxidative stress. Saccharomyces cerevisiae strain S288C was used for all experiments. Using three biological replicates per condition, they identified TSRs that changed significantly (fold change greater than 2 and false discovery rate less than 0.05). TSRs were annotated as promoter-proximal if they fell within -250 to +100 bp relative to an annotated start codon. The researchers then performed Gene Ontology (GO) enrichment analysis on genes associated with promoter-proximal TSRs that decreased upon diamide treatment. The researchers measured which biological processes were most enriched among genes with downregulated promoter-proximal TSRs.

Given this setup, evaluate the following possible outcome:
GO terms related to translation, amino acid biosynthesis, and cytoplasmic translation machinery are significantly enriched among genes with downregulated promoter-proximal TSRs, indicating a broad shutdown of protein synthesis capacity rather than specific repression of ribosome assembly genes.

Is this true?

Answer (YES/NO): NO